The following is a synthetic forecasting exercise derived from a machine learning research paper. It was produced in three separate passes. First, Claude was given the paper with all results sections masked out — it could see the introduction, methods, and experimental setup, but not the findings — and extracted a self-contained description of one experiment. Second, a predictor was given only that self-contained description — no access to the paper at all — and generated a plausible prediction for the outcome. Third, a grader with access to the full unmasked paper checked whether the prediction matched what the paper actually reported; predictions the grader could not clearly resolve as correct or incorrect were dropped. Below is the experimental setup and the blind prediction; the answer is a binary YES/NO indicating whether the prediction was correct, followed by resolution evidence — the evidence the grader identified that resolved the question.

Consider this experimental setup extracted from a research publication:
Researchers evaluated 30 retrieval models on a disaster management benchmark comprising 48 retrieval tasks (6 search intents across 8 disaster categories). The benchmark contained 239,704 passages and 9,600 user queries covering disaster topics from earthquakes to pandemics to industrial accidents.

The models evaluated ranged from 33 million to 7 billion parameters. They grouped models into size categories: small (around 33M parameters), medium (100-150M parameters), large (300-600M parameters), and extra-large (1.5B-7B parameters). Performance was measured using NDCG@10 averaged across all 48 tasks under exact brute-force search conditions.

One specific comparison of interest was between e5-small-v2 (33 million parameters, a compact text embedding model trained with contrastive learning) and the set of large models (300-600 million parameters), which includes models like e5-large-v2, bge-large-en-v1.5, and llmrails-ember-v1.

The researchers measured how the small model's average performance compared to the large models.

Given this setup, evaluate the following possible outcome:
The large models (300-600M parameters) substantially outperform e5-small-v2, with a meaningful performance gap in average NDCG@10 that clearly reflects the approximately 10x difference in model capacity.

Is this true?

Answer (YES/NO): NO